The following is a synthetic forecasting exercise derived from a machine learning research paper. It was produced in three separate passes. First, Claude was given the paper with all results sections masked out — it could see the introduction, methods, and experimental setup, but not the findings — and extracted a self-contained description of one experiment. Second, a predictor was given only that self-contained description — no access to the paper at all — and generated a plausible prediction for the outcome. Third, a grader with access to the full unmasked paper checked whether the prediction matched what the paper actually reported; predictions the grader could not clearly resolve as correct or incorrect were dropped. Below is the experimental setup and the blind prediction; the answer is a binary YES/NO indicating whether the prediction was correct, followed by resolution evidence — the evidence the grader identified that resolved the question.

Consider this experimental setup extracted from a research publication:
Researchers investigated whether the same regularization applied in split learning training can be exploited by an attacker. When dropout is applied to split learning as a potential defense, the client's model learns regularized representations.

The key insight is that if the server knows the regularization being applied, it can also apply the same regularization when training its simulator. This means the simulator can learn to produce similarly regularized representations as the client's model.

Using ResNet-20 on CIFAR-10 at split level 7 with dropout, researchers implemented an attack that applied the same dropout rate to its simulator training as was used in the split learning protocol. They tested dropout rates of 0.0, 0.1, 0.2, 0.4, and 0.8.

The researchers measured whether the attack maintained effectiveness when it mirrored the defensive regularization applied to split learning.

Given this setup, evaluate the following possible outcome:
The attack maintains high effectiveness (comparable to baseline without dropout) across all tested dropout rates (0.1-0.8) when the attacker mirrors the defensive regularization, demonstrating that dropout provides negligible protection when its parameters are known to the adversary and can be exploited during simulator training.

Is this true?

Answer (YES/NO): YES